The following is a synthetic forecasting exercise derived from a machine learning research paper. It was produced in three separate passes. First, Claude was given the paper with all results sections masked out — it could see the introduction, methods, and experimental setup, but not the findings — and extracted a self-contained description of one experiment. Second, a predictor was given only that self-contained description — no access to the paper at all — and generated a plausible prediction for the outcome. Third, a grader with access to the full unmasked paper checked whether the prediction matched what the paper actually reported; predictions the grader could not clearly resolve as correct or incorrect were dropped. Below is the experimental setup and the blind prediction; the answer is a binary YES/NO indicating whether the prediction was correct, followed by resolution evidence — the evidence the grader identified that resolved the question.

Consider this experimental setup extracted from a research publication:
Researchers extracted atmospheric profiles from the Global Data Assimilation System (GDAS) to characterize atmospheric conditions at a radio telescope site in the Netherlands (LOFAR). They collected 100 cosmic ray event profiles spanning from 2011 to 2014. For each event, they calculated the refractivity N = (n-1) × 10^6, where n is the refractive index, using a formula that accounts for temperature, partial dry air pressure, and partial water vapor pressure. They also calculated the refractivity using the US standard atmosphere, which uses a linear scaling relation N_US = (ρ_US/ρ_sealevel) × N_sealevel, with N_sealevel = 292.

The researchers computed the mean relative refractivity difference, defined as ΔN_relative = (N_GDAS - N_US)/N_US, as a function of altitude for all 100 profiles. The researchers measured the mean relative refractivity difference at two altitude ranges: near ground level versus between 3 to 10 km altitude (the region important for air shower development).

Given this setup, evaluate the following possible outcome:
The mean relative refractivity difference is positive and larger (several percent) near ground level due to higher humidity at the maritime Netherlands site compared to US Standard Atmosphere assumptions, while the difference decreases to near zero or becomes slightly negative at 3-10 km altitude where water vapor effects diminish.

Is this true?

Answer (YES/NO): NO